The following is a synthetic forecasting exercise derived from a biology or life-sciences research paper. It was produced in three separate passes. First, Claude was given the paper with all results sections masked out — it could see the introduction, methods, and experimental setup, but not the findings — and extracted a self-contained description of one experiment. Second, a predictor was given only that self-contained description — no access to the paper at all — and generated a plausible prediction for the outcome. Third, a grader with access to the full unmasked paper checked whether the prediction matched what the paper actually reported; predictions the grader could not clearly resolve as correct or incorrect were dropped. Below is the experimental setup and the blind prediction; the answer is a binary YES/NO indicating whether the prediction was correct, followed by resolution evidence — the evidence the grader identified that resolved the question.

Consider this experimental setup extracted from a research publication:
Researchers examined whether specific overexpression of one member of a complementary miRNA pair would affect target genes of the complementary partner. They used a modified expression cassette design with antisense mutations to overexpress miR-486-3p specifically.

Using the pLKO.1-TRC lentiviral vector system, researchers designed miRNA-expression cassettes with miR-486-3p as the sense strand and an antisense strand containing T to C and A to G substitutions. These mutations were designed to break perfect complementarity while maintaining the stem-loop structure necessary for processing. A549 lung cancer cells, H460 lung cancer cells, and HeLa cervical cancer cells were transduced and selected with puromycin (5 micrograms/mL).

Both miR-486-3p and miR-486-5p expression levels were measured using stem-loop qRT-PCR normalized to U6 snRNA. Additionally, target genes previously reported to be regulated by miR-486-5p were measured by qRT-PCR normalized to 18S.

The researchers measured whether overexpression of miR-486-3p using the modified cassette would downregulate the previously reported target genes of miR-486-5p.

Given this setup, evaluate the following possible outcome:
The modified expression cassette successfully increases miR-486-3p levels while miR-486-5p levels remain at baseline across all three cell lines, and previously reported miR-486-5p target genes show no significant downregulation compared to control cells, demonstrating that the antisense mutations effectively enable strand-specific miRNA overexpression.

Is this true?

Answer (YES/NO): NO